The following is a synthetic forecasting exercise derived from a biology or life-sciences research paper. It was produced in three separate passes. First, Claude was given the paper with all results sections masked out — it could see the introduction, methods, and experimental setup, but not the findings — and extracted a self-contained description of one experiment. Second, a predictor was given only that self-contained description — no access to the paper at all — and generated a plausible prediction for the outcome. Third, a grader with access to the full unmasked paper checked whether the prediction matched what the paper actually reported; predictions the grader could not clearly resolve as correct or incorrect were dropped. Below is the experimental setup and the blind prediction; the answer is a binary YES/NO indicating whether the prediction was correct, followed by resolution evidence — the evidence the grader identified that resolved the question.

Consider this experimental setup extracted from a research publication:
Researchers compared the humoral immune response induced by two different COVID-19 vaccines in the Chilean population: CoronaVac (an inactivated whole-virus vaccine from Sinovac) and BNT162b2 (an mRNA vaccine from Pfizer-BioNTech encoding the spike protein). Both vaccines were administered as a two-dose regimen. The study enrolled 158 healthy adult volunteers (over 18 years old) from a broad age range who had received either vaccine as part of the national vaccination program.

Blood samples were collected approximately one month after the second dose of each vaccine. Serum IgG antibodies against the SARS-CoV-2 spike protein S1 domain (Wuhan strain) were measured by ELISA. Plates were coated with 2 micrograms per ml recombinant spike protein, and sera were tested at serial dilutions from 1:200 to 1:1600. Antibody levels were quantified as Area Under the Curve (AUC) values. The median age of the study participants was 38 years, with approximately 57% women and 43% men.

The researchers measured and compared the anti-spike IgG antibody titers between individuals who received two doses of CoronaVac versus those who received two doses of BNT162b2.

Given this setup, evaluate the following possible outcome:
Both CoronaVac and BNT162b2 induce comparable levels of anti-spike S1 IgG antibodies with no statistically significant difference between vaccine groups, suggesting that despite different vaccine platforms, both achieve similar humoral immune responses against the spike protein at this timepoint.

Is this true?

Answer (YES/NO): NO